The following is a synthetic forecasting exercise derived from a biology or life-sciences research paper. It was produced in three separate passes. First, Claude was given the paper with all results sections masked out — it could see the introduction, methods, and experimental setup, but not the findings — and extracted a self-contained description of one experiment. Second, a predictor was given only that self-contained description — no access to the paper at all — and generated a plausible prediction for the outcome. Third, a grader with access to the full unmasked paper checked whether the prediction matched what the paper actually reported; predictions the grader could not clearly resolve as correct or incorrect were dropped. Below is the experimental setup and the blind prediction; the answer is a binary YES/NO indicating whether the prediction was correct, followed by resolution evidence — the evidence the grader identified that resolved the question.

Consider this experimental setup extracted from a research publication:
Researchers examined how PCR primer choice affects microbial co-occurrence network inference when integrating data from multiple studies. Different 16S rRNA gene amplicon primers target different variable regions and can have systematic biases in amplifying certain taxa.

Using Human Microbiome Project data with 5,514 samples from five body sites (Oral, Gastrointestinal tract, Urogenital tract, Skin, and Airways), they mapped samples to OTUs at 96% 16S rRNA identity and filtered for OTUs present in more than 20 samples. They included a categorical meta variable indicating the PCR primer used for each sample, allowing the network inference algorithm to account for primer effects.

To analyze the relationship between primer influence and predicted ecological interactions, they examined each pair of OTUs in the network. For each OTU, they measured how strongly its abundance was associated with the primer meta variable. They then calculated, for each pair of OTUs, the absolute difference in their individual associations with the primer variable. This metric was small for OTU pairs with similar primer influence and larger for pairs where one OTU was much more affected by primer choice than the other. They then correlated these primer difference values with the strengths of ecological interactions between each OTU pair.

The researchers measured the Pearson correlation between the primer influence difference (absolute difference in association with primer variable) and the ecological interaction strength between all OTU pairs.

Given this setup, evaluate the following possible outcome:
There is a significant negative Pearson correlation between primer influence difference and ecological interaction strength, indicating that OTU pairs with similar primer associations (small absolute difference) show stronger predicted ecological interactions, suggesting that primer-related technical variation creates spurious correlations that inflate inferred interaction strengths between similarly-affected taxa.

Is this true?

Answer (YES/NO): NO